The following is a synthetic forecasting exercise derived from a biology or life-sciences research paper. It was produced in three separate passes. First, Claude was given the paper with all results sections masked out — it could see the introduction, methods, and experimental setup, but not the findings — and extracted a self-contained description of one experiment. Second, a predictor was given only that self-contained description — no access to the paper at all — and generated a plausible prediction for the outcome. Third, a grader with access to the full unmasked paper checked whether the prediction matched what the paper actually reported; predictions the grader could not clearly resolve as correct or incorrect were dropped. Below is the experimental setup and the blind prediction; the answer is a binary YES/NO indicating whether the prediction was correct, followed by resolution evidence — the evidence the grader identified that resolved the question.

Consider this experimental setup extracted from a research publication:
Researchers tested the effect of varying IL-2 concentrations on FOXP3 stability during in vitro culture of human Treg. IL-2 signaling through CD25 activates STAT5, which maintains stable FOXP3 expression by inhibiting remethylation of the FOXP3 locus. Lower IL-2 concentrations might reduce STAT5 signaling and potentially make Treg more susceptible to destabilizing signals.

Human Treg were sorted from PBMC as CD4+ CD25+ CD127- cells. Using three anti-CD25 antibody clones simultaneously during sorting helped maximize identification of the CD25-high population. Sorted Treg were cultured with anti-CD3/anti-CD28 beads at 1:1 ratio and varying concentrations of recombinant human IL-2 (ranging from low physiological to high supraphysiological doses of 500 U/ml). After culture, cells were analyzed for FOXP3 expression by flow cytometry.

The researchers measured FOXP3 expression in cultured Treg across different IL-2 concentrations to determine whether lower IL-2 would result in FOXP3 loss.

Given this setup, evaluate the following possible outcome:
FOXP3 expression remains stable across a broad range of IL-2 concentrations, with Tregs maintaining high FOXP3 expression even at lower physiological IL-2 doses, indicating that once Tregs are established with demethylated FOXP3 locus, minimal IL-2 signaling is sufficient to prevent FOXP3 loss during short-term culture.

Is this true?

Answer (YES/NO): YES